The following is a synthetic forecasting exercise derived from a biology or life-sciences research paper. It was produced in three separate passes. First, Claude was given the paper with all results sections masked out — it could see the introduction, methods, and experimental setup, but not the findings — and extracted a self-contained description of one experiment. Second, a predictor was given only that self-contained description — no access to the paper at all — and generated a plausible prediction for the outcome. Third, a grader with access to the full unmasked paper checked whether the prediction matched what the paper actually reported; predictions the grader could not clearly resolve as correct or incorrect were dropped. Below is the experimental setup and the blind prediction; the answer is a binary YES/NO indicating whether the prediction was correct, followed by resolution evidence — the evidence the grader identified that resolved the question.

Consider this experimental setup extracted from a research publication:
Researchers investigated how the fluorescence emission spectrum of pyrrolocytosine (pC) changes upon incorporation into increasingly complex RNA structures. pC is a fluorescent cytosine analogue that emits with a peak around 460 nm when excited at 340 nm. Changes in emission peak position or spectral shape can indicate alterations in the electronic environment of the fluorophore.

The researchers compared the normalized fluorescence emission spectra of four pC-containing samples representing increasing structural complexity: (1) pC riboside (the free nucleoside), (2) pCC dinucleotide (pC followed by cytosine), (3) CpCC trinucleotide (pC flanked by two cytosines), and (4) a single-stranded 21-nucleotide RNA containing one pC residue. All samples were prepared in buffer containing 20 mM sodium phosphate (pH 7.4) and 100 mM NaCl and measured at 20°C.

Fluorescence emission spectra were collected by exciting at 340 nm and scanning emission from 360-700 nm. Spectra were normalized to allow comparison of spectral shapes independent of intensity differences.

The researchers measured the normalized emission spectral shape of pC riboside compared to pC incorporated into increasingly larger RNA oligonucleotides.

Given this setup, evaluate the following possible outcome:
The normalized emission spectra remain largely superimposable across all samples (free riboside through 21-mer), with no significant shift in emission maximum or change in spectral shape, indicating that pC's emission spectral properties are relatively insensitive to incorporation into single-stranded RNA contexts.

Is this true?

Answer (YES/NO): NO